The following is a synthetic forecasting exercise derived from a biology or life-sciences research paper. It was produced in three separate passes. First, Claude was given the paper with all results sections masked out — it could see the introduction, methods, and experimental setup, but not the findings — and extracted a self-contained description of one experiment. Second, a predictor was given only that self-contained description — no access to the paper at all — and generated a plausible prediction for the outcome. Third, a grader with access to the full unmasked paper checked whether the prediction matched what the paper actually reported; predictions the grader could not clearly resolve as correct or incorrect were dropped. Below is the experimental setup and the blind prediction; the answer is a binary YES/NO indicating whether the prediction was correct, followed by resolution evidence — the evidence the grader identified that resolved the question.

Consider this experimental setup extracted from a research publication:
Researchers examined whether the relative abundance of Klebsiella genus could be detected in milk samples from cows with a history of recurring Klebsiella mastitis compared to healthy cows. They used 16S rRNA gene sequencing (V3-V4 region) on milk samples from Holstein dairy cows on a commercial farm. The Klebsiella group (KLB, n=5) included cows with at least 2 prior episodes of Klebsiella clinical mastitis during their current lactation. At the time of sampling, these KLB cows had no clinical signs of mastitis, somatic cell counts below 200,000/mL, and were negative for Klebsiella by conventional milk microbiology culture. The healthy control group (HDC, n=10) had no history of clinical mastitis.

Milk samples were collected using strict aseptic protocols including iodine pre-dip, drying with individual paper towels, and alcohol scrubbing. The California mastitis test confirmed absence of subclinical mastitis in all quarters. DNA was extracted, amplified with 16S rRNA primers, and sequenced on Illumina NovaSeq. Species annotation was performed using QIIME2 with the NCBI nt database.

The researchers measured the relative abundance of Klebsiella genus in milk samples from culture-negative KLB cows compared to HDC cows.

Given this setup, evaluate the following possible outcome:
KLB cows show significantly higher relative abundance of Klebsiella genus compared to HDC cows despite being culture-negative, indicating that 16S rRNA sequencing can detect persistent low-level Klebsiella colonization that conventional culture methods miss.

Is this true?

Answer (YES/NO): NO